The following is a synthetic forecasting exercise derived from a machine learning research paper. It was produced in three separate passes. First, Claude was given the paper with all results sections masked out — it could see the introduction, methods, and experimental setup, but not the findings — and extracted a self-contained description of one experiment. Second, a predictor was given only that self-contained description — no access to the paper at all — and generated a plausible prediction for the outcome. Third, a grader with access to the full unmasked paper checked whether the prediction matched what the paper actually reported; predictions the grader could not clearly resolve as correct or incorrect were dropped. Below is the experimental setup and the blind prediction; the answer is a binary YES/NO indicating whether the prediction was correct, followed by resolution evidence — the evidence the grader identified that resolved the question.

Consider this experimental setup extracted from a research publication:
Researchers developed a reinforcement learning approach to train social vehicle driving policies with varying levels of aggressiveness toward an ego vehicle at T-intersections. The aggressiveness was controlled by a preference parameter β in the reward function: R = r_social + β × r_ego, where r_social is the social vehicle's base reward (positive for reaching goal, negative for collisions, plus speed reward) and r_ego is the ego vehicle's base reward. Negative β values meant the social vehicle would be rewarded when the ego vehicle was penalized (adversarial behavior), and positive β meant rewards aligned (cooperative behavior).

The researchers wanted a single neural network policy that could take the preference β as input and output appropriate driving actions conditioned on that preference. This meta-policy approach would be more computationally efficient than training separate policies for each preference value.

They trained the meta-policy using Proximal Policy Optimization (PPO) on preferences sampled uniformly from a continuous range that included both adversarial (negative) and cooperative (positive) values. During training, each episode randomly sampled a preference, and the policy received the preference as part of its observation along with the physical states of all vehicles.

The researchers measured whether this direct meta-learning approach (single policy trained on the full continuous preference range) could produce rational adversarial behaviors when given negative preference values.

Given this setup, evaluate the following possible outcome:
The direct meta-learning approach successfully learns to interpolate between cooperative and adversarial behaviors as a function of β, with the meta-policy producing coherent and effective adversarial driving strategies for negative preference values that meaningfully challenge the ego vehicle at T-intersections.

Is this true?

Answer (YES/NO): NO